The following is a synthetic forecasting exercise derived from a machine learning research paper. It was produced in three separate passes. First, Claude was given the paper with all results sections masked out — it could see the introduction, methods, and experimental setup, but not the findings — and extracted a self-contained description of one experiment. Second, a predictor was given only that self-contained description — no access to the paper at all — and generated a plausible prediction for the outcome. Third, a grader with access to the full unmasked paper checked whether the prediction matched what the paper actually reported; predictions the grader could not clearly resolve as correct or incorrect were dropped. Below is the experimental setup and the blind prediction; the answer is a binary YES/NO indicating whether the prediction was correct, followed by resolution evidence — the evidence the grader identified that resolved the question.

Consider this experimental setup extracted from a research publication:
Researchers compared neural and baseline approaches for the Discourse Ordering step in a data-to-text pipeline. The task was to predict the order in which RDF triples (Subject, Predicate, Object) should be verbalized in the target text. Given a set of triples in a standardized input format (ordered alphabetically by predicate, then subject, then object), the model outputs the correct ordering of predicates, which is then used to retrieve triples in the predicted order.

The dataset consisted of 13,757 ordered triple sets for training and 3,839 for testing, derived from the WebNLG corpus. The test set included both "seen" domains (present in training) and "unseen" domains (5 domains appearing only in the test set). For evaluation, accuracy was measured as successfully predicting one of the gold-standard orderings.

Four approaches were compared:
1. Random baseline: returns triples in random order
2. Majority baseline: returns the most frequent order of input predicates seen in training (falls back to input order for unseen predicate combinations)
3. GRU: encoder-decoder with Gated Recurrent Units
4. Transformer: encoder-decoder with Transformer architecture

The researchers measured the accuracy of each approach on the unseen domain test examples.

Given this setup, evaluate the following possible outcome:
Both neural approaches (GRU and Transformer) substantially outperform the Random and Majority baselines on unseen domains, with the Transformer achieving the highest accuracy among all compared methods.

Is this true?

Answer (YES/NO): NO